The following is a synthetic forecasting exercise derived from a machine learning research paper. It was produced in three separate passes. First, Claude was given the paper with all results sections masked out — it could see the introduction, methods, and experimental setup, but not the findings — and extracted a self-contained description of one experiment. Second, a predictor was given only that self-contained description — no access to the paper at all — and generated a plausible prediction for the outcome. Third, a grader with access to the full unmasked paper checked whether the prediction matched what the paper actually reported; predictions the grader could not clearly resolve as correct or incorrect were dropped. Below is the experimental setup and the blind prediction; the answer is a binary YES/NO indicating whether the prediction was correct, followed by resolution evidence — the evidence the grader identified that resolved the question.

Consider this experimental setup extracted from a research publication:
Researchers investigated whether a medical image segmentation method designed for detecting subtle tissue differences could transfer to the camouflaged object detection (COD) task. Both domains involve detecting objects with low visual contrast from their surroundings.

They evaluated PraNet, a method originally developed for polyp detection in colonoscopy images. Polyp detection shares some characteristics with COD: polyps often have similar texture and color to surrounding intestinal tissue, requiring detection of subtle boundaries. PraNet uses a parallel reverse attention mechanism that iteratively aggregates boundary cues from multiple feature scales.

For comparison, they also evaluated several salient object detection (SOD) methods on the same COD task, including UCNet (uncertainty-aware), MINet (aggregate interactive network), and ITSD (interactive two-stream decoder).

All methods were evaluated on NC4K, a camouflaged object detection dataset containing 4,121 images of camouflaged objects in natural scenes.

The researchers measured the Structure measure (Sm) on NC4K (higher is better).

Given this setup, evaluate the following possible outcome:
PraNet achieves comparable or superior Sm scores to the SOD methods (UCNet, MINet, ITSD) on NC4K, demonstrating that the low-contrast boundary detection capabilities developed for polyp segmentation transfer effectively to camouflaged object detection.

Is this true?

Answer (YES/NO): YES